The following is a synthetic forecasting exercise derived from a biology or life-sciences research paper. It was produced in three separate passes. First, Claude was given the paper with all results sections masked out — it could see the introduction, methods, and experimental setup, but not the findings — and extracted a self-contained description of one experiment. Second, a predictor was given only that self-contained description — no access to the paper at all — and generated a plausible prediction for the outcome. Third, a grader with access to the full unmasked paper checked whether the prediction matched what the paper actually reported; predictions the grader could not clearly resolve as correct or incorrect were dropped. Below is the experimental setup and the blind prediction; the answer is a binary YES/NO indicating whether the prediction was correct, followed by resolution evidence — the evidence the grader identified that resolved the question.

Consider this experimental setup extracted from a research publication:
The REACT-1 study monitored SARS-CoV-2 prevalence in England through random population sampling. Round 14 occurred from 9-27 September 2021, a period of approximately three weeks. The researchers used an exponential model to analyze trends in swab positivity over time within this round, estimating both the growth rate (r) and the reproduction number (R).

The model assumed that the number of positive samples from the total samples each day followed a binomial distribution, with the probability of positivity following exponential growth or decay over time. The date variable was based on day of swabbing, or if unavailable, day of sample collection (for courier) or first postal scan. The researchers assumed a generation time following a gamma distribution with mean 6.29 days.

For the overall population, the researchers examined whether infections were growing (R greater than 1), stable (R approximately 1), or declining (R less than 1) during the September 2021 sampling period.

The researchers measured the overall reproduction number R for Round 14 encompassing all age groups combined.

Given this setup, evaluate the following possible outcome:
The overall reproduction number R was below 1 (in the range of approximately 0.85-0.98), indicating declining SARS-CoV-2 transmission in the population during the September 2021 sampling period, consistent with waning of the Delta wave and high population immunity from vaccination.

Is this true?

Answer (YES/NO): NO